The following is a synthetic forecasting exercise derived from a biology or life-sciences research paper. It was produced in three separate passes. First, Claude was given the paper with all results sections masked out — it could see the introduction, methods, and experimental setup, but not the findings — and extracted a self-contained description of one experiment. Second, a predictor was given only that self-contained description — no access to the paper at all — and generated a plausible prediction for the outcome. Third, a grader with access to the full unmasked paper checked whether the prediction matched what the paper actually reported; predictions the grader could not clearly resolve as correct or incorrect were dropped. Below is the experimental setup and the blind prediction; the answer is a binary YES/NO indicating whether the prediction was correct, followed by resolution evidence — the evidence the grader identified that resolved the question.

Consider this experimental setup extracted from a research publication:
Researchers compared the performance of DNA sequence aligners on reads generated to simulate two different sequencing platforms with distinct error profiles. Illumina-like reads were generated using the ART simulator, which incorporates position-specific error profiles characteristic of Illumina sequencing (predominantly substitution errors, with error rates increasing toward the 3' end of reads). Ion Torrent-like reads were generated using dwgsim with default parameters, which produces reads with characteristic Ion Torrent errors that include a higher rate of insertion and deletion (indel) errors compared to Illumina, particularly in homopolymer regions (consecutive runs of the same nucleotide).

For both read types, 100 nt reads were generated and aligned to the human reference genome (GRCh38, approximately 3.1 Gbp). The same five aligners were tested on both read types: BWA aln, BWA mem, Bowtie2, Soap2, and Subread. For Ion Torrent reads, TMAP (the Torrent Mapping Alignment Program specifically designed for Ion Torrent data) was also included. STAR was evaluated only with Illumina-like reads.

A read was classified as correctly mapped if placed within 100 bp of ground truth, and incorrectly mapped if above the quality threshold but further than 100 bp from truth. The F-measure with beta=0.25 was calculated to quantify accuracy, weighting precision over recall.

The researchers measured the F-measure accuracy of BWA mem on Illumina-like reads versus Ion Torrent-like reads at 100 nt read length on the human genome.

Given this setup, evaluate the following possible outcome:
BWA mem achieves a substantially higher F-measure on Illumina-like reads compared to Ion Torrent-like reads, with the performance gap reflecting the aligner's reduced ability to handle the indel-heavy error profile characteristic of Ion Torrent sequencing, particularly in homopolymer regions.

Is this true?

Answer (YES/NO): NO